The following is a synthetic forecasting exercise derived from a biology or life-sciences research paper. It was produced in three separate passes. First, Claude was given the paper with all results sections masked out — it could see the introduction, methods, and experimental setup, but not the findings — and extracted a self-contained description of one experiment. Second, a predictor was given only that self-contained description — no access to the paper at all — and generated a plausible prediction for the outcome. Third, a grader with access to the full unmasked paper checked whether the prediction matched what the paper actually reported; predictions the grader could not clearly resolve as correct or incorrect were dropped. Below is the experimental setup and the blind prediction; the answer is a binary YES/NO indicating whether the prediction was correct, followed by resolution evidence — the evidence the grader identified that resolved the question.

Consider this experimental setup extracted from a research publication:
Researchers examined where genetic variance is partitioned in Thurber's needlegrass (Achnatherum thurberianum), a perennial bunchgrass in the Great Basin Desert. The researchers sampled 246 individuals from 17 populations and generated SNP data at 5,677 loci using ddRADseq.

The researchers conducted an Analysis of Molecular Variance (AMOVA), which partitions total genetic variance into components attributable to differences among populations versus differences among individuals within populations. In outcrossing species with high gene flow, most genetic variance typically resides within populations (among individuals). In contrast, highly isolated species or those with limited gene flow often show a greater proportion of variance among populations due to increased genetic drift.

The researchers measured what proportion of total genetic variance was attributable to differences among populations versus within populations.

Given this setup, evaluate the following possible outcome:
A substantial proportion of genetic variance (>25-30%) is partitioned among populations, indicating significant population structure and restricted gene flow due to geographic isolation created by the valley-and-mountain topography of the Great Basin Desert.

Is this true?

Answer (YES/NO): YES